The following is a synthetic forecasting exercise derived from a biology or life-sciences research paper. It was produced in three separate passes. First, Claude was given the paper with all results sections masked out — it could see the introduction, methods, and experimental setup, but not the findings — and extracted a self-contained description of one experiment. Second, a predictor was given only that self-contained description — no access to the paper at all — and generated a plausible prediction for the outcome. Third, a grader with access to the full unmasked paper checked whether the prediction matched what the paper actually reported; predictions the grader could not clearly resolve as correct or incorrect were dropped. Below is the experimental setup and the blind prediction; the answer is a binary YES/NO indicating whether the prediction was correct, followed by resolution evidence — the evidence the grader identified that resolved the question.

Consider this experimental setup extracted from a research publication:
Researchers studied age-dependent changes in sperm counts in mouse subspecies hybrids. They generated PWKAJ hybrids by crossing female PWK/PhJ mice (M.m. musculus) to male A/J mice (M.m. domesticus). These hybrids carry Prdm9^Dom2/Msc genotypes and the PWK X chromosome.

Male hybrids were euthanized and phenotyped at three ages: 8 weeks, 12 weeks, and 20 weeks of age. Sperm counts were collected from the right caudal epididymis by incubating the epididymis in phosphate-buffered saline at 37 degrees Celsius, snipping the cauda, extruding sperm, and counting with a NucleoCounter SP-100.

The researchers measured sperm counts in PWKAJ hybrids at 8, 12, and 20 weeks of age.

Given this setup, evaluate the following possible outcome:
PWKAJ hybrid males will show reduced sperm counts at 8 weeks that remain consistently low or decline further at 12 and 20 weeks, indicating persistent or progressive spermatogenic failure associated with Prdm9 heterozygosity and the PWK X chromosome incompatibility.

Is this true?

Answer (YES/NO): NO